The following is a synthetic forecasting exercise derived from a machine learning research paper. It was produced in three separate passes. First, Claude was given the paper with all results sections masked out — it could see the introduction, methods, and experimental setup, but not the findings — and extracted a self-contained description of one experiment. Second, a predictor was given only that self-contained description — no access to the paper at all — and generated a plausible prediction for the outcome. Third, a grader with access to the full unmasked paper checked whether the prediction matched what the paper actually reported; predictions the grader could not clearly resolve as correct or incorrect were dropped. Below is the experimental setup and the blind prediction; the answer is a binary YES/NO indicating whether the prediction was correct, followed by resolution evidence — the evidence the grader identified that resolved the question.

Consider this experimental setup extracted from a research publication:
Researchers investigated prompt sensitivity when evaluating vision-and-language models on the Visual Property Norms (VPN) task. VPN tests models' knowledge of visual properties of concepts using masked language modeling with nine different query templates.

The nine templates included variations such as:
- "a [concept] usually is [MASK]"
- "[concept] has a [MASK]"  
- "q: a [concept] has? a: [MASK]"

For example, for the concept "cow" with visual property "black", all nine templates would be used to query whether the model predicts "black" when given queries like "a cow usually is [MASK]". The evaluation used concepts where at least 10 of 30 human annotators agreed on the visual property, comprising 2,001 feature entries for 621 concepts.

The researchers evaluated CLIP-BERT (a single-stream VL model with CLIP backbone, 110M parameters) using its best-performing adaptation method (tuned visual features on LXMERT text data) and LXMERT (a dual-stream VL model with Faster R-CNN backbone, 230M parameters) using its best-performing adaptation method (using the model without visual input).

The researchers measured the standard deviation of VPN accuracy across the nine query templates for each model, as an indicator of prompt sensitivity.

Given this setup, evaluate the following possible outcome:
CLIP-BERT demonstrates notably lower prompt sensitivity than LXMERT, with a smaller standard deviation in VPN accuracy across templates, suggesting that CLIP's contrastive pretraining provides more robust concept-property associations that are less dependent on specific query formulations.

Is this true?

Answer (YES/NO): NO